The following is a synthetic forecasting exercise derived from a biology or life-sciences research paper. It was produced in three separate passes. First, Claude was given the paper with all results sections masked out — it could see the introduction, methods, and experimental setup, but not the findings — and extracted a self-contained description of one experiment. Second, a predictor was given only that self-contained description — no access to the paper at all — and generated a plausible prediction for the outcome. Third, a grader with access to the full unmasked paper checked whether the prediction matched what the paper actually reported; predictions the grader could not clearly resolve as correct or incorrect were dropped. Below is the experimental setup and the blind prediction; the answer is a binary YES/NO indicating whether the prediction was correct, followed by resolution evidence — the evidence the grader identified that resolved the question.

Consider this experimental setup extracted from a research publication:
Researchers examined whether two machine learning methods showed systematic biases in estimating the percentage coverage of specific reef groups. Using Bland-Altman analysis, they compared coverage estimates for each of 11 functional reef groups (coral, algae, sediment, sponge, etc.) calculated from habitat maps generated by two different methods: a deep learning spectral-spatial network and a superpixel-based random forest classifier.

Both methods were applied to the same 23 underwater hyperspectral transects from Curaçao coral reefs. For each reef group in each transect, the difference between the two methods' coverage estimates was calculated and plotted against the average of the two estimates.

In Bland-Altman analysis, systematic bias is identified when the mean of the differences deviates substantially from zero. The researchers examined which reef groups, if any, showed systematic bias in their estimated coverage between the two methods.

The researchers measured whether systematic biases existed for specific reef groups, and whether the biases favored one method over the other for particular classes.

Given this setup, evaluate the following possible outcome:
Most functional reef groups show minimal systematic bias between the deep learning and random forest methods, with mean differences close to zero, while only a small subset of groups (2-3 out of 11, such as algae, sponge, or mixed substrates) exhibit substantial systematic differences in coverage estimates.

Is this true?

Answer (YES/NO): NO